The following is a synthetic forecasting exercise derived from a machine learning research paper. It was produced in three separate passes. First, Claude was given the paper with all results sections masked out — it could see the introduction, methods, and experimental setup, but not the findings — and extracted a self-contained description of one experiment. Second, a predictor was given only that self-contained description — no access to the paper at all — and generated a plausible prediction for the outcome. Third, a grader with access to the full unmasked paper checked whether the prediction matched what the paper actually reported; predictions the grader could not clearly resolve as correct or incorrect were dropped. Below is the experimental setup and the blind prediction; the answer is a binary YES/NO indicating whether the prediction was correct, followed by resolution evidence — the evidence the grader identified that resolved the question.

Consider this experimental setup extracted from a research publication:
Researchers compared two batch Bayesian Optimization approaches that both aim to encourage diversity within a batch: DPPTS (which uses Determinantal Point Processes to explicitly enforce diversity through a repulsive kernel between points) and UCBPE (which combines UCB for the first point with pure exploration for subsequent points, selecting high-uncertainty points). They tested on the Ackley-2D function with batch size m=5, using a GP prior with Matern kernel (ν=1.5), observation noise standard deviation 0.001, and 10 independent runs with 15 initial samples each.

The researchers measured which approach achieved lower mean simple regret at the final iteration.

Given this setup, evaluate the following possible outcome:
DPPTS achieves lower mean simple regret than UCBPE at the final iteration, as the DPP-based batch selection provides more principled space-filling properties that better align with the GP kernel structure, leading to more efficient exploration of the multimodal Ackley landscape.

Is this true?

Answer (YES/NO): YES